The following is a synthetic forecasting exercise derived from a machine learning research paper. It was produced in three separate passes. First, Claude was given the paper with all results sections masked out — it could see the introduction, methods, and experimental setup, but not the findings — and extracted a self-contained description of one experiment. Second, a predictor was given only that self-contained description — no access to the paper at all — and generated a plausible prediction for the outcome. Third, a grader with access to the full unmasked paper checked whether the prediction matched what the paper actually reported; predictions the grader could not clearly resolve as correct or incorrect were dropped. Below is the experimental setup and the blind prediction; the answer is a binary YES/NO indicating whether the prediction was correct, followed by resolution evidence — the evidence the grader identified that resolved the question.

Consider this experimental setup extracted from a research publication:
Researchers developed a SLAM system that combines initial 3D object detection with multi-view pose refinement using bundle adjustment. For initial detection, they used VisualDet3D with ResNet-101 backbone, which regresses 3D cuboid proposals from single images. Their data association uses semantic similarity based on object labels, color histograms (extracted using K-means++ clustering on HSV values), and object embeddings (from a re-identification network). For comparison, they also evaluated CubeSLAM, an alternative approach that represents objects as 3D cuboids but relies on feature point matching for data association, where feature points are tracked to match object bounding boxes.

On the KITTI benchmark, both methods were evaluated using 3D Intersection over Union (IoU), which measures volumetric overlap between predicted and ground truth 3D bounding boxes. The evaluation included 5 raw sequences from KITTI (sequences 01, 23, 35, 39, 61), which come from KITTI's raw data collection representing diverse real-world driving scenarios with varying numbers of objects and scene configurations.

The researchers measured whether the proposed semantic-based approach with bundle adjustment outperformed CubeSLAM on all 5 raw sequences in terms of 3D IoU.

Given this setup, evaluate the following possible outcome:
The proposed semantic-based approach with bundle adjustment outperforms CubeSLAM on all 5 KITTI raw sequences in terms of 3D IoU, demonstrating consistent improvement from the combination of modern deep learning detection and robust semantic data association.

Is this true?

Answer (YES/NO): NO